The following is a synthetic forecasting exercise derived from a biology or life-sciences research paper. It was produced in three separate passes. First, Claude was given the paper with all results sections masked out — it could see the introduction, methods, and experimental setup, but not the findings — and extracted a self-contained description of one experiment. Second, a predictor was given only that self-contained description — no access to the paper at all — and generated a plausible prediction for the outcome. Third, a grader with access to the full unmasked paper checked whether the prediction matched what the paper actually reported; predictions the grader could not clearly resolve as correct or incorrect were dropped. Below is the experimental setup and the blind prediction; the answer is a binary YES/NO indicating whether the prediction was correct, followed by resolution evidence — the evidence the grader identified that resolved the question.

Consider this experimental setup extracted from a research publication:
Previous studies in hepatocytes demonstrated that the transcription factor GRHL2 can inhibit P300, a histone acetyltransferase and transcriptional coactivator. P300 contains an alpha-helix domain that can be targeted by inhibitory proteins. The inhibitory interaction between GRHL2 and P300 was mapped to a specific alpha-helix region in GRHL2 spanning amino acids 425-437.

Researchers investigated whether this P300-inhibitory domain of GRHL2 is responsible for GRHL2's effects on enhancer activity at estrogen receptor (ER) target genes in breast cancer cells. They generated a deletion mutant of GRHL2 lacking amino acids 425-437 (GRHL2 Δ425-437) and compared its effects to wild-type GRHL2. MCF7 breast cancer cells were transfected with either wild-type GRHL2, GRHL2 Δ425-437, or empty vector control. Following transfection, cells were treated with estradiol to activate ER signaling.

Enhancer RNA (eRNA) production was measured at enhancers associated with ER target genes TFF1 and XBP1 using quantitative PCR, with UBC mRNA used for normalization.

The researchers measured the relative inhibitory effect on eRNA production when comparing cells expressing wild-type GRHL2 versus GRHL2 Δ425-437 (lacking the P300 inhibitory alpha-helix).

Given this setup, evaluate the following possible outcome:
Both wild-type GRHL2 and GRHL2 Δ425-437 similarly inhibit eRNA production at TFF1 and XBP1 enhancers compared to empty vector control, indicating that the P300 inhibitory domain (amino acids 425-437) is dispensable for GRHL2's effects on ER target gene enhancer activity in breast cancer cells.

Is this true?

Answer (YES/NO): NO